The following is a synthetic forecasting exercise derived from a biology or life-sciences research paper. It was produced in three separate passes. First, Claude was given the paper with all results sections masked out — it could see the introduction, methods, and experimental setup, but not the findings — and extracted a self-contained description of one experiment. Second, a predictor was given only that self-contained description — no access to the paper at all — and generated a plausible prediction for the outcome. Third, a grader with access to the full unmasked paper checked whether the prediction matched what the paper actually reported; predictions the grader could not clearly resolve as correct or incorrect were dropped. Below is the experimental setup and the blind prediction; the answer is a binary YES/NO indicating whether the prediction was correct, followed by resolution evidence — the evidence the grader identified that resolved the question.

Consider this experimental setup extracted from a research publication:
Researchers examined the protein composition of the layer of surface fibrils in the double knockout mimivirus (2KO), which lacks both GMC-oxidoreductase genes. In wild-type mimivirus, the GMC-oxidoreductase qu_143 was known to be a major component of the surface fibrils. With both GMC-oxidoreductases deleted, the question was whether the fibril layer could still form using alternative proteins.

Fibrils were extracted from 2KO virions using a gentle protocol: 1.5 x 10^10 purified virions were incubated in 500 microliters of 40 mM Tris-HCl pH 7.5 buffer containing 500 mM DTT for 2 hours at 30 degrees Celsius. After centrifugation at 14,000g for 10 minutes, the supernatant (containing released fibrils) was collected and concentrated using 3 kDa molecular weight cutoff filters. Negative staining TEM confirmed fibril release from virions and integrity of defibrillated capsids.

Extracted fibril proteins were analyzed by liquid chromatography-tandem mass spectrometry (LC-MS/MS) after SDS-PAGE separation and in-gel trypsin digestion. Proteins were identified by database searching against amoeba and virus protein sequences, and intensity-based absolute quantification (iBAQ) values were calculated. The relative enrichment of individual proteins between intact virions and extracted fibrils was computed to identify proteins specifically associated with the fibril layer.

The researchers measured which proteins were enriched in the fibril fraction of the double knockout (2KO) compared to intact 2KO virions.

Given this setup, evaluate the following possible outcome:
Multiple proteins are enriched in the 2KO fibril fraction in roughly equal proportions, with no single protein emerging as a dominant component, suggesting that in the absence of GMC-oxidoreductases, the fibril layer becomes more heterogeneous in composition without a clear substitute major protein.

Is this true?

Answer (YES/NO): NO